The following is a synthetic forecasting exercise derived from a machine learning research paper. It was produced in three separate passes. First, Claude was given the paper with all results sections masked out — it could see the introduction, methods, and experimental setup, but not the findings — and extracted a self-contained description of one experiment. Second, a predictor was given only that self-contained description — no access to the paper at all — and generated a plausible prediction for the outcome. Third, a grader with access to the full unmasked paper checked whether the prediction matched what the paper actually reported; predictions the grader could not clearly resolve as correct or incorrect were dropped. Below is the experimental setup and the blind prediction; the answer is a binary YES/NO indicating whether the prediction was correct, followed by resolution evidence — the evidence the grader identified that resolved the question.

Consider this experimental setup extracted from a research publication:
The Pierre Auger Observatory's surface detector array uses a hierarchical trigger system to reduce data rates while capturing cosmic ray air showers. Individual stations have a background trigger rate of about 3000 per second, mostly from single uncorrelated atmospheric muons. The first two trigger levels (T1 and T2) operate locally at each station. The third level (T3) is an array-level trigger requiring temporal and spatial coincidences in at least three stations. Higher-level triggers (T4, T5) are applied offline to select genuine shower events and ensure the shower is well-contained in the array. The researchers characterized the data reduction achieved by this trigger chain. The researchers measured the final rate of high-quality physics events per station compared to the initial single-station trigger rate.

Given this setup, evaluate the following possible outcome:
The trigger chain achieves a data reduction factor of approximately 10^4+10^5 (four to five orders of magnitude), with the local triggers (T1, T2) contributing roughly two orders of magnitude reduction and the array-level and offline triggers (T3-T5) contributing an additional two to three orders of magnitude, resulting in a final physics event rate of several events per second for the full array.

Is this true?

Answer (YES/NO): NO